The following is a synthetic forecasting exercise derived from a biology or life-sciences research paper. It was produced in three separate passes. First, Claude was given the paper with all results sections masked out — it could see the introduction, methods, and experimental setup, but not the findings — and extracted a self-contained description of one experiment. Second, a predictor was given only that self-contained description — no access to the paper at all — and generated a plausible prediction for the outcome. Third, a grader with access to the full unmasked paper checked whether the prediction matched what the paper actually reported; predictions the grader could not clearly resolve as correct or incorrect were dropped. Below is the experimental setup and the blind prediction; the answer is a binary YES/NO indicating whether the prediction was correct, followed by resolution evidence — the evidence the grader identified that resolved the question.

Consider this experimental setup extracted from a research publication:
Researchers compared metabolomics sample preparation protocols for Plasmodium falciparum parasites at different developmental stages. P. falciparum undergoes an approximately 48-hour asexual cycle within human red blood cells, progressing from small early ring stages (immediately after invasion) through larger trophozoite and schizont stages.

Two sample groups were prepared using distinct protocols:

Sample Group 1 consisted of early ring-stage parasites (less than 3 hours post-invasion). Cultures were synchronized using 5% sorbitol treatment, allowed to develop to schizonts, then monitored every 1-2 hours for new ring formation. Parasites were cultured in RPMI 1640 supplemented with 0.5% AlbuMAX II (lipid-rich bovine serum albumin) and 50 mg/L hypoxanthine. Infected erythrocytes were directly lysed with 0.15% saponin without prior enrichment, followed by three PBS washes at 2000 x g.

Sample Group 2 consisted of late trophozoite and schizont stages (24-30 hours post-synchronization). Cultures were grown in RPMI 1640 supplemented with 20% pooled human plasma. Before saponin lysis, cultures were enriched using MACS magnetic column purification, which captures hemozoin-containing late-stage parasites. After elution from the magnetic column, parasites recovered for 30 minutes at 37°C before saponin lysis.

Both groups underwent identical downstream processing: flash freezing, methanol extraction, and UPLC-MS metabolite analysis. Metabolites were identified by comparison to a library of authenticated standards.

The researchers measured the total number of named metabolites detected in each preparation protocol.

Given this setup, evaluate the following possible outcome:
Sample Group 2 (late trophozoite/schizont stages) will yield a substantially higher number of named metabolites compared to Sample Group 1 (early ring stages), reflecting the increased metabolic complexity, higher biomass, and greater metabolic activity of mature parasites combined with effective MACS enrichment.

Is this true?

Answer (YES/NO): YES